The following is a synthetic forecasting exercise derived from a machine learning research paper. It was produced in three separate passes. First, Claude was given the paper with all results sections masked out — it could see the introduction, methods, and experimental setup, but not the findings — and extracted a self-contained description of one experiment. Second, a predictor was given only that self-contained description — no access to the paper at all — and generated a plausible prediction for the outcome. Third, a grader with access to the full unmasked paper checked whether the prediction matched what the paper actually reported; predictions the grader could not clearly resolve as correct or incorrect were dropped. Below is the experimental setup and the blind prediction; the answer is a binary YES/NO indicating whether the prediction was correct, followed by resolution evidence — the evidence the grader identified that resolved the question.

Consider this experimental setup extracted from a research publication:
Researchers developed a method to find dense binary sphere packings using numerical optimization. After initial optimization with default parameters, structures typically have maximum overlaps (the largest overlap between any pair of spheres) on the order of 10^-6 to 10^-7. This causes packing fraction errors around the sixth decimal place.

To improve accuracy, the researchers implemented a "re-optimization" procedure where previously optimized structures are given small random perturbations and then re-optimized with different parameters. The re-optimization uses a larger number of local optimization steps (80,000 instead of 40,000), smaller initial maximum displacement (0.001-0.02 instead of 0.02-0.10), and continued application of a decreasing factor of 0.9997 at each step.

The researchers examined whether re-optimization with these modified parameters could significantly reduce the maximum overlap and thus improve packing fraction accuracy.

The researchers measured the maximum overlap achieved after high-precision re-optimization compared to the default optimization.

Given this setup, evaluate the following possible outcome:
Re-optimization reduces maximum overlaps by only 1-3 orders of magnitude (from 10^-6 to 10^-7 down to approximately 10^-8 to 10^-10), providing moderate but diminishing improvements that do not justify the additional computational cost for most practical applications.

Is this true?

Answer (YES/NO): NO